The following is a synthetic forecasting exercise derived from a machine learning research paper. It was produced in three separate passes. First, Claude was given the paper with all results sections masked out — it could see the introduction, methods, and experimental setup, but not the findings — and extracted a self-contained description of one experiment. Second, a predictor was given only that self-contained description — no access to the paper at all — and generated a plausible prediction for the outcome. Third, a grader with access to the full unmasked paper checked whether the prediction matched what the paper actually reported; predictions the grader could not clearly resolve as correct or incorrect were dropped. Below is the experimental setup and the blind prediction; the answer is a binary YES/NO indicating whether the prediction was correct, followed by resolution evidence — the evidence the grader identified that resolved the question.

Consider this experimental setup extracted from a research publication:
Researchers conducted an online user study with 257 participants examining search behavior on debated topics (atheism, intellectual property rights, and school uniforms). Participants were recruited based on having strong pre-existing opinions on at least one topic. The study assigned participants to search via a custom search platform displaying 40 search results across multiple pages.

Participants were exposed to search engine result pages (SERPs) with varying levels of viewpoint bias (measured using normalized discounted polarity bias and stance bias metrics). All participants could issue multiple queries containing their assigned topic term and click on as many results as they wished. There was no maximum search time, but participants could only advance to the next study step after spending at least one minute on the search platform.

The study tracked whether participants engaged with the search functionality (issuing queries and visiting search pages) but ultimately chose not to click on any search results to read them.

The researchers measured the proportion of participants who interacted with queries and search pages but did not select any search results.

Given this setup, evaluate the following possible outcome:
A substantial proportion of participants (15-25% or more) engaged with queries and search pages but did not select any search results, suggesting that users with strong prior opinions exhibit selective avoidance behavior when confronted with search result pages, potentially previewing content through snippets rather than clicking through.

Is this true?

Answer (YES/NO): YES